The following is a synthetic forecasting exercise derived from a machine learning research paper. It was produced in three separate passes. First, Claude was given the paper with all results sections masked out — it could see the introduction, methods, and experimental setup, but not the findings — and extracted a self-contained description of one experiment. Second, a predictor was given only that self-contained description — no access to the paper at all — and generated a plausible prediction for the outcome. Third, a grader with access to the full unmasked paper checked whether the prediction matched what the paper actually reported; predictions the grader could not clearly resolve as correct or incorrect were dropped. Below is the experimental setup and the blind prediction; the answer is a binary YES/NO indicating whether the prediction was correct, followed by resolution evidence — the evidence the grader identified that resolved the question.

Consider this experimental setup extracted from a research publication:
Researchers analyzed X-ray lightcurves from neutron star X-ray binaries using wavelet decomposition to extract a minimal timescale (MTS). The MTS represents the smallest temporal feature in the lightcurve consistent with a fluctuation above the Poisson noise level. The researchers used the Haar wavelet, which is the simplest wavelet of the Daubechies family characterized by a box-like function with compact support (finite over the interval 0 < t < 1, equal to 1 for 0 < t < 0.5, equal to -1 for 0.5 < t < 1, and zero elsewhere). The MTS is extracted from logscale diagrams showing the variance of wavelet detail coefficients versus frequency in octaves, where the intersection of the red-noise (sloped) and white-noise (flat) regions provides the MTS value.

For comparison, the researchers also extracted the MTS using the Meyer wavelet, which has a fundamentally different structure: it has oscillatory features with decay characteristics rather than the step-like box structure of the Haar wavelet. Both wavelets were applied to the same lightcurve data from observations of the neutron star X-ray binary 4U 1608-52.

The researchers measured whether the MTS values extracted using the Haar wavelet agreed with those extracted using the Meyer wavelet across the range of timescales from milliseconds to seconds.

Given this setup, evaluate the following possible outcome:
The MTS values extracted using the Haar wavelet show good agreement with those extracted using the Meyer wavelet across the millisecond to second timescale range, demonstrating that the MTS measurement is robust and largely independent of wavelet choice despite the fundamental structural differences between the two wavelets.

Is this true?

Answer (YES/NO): YES